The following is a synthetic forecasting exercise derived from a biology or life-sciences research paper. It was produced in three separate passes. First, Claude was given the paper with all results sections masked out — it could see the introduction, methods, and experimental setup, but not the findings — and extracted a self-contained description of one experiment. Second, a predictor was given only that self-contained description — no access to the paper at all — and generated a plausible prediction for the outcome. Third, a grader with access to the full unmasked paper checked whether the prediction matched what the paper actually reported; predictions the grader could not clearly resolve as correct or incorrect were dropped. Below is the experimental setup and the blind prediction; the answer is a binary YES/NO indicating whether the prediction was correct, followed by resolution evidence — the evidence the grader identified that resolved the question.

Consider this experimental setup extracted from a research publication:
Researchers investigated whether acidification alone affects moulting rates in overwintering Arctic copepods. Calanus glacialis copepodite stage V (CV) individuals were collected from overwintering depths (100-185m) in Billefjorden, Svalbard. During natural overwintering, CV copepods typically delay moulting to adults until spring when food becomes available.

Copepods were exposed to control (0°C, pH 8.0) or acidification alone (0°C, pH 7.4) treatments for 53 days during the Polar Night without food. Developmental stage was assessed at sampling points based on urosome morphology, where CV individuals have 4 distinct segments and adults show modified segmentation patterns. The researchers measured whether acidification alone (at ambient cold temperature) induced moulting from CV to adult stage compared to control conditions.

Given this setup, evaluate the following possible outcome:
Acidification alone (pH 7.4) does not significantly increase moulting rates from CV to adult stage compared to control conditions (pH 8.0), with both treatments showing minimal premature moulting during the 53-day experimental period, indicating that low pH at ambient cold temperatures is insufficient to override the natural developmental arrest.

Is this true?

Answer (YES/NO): NO